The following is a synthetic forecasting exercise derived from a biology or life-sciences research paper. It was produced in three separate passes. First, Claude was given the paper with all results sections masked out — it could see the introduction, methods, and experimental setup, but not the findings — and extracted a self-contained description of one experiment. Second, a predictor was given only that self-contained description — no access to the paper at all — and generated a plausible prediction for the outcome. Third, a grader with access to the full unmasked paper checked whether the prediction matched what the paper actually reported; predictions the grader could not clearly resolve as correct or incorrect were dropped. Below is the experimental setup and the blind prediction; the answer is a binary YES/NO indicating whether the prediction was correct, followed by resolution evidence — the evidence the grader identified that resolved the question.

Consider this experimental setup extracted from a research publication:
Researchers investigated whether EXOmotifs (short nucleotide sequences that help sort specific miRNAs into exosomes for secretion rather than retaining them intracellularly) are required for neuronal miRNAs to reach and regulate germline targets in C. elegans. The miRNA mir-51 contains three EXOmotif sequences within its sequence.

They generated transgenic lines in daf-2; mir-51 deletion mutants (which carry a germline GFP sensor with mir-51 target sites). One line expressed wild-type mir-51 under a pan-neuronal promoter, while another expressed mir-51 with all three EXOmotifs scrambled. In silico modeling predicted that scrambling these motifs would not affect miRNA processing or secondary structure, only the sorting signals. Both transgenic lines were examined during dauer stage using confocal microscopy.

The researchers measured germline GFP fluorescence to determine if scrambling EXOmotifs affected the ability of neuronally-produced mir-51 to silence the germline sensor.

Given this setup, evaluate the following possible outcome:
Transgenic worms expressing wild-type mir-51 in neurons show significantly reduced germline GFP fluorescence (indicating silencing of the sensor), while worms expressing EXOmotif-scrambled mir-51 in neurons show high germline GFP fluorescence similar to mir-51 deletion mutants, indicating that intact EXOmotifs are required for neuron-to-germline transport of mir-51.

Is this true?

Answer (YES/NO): YES